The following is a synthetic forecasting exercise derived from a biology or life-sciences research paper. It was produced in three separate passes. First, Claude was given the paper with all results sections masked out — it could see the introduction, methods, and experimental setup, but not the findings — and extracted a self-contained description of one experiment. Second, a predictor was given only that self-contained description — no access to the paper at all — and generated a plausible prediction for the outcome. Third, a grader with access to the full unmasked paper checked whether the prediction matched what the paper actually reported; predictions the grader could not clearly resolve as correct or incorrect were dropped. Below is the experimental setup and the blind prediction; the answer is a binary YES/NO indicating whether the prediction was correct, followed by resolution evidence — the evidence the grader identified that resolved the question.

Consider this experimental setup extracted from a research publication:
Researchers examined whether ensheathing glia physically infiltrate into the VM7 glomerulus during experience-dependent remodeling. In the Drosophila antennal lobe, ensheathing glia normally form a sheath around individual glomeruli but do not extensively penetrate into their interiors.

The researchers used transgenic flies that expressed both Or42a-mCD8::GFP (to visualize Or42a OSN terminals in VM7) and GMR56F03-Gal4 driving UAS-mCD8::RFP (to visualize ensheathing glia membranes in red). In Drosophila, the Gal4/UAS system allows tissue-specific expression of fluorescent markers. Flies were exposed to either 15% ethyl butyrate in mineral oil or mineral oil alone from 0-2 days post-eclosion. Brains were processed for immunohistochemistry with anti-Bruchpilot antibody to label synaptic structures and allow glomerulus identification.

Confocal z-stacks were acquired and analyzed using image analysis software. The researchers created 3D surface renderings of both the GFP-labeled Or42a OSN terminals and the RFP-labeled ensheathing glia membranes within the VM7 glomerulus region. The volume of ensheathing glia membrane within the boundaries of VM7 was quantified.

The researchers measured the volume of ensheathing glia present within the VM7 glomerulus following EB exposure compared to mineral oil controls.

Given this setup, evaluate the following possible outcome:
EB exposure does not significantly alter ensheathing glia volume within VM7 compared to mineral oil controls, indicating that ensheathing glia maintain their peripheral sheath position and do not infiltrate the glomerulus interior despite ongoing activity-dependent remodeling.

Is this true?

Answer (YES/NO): NO